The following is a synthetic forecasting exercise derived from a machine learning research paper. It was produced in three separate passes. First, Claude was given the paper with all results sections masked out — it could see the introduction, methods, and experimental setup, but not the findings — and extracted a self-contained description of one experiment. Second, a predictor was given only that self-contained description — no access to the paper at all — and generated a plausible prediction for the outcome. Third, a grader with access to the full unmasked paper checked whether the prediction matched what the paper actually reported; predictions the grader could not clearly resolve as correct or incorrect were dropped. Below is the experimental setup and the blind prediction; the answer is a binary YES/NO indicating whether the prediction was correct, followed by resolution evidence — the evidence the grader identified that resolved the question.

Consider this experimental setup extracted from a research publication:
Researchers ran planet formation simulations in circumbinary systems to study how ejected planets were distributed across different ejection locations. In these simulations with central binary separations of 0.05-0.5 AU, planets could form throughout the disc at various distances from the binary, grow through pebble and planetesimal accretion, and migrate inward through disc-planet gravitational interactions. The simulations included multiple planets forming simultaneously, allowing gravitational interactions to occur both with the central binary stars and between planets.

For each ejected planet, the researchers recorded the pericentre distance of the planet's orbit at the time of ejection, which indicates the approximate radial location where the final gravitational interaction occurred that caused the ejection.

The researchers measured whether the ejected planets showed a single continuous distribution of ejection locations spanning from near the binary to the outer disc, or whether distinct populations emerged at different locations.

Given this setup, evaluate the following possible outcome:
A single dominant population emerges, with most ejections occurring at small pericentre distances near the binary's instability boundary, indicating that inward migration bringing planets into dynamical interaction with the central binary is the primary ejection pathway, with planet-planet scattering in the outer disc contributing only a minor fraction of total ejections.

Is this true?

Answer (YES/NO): NO